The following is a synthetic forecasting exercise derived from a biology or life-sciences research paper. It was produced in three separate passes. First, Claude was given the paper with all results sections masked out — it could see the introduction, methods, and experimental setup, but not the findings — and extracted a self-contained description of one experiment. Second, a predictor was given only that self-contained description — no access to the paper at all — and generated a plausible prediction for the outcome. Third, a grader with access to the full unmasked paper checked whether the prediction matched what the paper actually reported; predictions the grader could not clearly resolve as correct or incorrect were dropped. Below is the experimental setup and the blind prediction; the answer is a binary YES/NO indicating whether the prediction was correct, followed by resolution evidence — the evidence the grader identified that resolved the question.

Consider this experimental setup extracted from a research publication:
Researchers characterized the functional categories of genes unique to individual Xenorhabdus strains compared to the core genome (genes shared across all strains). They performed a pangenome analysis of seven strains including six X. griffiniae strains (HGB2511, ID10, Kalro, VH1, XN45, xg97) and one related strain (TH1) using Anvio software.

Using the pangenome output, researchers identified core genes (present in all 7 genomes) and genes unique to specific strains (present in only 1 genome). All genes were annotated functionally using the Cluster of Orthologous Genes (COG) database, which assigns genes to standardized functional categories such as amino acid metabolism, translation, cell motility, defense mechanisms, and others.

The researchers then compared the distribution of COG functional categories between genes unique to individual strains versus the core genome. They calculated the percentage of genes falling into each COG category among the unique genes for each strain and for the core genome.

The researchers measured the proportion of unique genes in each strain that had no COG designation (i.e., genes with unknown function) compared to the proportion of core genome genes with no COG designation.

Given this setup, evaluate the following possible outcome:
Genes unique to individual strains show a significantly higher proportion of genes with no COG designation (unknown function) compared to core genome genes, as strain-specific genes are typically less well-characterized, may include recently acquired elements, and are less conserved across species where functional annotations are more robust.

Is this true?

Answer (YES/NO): YES